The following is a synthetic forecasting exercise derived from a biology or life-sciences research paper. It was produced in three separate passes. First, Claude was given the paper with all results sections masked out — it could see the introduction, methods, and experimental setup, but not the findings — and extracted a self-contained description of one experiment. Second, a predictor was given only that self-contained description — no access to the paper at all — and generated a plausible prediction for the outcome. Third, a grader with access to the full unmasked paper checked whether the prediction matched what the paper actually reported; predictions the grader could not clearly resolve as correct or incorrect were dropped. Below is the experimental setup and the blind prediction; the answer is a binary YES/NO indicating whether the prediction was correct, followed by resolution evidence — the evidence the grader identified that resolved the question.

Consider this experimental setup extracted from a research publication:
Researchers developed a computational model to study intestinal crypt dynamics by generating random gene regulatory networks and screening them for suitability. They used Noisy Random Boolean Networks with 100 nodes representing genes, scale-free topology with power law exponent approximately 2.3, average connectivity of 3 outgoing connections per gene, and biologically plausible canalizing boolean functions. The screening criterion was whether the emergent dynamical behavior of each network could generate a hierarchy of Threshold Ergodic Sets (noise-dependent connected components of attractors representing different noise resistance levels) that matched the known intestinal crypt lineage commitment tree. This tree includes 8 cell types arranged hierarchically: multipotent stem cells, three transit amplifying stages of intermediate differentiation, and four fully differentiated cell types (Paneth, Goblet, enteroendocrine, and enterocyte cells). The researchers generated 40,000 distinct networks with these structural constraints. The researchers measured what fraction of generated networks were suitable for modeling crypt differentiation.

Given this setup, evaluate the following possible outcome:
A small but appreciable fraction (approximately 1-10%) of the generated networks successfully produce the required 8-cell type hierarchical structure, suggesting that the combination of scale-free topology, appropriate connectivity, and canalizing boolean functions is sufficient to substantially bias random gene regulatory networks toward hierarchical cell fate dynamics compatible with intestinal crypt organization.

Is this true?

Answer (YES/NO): NO